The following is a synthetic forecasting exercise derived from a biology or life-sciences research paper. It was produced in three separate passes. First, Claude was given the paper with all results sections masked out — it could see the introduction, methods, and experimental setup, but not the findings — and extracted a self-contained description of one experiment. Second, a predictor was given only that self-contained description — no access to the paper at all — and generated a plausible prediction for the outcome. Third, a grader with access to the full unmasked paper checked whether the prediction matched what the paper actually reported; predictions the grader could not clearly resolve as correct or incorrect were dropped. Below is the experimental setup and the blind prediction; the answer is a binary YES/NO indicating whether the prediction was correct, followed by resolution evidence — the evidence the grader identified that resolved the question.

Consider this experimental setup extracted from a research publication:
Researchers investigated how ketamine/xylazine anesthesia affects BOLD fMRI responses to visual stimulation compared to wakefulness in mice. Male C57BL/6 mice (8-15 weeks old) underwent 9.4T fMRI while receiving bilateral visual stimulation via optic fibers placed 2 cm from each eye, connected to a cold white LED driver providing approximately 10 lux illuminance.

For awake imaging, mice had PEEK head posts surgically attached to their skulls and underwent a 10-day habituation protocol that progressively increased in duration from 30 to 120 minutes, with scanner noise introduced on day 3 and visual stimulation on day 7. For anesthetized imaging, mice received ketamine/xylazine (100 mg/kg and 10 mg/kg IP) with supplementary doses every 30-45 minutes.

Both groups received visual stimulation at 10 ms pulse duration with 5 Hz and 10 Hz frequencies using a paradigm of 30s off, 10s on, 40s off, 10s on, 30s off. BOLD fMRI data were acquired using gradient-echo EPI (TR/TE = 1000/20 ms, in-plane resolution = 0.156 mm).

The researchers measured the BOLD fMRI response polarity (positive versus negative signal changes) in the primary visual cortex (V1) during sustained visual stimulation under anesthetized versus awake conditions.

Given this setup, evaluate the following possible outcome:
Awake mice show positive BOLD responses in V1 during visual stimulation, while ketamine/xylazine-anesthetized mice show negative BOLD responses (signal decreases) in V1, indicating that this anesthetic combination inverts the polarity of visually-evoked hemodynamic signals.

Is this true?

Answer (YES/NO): NO